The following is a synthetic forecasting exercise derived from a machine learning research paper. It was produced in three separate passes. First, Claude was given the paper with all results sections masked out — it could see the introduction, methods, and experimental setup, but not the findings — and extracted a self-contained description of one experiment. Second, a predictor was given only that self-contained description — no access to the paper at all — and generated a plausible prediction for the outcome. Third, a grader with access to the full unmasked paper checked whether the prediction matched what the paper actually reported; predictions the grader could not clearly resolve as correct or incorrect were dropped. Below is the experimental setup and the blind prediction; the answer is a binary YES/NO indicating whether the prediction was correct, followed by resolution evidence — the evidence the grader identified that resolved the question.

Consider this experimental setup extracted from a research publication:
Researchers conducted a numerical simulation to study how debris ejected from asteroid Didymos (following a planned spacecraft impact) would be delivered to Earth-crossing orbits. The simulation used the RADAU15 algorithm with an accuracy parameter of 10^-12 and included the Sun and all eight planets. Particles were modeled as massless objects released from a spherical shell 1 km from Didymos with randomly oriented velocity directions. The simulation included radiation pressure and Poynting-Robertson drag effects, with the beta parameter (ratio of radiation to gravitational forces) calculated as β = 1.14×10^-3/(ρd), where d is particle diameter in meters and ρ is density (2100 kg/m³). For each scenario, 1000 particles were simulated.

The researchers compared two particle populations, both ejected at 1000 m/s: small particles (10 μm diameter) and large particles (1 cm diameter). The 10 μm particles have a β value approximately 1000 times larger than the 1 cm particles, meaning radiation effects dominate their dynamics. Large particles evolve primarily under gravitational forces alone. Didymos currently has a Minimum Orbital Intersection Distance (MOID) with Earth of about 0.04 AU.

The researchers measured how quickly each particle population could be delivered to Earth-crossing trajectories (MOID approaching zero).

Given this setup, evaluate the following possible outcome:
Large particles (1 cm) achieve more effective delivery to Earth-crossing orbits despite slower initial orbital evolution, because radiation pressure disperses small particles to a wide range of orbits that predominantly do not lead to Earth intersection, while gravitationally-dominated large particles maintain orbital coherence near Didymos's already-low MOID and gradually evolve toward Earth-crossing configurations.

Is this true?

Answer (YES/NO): NO